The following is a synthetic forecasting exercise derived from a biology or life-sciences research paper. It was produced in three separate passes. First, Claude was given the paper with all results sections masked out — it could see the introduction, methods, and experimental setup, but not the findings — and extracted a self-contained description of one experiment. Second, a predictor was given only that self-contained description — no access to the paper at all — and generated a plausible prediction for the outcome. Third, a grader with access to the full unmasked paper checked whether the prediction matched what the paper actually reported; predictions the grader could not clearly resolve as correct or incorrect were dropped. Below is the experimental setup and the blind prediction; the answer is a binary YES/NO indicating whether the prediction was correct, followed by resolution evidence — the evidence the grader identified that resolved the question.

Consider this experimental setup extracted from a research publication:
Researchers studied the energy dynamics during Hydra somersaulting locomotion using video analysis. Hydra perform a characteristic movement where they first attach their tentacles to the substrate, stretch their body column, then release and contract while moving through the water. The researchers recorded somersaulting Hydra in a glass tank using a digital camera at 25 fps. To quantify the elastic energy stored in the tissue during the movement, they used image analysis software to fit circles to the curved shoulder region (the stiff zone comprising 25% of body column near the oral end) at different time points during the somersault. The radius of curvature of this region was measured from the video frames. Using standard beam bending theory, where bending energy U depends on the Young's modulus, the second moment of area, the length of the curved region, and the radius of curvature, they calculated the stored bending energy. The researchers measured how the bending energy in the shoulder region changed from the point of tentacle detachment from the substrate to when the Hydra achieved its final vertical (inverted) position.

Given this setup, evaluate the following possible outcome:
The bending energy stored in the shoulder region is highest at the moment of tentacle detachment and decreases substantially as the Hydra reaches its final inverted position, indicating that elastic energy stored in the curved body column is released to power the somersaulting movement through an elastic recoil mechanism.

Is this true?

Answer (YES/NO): NO